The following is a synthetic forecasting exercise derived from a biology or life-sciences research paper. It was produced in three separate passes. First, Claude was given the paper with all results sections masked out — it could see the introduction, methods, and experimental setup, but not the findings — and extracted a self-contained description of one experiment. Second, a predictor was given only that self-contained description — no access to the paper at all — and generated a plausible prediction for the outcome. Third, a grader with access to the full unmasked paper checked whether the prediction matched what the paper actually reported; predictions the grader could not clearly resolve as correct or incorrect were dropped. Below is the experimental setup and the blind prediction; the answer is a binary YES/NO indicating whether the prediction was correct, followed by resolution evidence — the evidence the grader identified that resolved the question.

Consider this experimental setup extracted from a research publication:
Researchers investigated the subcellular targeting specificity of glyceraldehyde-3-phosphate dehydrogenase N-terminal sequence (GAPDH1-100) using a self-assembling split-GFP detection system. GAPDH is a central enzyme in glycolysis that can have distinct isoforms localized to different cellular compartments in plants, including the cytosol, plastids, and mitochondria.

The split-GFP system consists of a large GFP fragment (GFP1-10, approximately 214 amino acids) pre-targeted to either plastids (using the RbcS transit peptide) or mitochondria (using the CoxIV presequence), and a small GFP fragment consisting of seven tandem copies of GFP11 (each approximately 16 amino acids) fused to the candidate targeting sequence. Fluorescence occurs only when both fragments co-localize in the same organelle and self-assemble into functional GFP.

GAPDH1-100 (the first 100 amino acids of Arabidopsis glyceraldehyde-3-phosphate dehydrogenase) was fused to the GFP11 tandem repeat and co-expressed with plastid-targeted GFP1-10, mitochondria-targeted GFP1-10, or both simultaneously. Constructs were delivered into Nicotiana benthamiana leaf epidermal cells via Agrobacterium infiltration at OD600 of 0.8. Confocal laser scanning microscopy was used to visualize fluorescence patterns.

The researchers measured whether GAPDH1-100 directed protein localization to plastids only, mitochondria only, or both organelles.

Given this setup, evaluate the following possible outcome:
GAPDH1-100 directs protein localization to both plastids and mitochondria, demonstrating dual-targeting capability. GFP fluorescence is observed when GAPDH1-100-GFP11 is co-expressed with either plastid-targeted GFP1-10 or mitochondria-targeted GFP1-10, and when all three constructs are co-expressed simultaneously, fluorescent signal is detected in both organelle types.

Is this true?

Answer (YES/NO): YES